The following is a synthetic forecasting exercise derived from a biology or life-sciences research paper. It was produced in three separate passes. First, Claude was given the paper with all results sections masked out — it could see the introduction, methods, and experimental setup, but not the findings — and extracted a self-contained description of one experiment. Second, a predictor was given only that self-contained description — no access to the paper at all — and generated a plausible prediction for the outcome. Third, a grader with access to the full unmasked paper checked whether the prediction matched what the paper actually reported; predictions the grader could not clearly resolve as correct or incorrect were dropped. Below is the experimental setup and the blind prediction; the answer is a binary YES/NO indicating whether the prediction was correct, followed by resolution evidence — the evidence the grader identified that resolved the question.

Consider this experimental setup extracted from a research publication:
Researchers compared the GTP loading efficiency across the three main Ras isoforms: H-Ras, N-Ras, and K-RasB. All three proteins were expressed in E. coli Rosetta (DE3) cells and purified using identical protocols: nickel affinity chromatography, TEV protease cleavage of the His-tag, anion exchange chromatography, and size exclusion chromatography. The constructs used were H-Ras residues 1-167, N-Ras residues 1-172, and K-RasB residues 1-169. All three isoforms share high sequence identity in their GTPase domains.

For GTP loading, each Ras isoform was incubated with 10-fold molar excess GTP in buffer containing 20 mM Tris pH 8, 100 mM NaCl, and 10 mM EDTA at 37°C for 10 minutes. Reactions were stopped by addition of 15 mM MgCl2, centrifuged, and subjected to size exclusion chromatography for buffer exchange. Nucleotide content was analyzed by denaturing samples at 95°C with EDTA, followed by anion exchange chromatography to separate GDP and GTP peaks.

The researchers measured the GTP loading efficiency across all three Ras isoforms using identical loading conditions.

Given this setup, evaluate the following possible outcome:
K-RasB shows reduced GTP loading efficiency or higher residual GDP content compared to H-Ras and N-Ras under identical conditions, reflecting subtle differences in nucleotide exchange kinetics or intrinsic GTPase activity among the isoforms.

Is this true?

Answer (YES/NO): NO